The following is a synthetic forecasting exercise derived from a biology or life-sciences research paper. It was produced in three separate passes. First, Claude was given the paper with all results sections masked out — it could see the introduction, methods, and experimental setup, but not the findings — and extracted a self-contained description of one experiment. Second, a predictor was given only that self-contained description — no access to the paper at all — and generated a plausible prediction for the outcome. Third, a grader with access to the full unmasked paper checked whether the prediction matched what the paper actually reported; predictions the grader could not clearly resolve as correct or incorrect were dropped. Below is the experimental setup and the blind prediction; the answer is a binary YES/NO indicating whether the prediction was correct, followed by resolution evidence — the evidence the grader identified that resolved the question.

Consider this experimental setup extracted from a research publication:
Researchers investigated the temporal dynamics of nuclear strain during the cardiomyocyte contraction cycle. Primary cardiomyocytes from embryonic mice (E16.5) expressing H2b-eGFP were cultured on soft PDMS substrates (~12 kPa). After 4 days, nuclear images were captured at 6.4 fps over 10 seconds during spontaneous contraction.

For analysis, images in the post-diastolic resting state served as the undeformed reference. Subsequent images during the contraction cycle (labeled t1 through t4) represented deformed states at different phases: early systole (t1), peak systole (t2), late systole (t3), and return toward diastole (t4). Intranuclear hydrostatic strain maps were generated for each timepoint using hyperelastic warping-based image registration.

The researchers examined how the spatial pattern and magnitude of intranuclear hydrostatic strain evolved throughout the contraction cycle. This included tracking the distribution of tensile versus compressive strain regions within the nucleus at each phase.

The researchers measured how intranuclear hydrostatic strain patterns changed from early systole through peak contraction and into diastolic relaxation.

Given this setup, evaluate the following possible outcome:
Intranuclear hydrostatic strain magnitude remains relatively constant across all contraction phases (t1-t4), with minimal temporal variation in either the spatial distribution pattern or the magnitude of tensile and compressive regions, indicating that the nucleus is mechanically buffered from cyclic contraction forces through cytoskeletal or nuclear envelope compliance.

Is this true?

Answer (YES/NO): NO